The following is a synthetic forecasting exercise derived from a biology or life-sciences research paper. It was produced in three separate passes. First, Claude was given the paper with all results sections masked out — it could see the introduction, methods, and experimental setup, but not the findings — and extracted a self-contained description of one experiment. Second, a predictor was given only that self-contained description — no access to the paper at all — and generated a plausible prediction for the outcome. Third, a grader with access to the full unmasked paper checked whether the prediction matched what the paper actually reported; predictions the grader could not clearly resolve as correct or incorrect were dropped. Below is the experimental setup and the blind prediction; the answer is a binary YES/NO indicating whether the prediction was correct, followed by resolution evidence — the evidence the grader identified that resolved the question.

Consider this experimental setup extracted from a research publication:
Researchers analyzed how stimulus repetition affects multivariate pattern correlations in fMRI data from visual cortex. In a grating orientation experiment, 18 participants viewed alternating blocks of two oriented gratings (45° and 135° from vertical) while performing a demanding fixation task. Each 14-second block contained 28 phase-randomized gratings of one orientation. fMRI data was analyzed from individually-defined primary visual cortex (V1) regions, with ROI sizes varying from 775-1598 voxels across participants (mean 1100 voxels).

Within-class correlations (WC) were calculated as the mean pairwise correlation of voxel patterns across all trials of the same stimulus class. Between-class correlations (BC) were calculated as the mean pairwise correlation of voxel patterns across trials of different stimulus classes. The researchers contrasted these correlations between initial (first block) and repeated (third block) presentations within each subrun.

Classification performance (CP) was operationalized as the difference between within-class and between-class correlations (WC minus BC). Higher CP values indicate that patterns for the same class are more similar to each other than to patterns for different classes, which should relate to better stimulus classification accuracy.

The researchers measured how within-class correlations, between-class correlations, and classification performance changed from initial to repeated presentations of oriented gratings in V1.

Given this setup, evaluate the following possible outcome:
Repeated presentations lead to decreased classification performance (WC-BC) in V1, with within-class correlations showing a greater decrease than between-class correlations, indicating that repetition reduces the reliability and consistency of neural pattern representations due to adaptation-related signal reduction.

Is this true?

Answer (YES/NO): NO